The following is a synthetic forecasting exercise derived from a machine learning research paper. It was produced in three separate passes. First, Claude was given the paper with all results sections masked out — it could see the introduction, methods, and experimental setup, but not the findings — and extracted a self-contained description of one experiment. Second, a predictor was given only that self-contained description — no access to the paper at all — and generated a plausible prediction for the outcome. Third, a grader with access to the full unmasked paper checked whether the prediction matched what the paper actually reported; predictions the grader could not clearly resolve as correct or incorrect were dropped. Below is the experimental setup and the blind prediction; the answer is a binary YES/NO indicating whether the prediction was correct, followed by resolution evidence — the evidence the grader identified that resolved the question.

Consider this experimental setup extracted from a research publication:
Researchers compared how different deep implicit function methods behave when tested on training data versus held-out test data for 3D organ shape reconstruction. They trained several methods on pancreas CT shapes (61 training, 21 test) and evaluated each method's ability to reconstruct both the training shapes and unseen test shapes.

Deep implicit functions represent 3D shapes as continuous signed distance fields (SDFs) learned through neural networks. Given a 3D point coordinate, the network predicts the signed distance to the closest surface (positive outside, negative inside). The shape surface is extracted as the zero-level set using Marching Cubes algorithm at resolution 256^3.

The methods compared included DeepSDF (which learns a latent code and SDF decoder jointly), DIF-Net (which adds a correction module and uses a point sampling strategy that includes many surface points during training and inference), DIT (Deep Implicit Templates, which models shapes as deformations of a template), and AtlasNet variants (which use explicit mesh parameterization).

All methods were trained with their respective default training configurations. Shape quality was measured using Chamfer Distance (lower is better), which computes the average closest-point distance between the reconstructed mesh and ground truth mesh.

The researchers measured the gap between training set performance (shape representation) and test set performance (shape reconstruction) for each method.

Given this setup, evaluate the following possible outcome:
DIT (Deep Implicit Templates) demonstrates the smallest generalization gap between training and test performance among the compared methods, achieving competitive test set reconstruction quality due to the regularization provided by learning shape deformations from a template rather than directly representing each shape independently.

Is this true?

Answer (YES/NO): NO